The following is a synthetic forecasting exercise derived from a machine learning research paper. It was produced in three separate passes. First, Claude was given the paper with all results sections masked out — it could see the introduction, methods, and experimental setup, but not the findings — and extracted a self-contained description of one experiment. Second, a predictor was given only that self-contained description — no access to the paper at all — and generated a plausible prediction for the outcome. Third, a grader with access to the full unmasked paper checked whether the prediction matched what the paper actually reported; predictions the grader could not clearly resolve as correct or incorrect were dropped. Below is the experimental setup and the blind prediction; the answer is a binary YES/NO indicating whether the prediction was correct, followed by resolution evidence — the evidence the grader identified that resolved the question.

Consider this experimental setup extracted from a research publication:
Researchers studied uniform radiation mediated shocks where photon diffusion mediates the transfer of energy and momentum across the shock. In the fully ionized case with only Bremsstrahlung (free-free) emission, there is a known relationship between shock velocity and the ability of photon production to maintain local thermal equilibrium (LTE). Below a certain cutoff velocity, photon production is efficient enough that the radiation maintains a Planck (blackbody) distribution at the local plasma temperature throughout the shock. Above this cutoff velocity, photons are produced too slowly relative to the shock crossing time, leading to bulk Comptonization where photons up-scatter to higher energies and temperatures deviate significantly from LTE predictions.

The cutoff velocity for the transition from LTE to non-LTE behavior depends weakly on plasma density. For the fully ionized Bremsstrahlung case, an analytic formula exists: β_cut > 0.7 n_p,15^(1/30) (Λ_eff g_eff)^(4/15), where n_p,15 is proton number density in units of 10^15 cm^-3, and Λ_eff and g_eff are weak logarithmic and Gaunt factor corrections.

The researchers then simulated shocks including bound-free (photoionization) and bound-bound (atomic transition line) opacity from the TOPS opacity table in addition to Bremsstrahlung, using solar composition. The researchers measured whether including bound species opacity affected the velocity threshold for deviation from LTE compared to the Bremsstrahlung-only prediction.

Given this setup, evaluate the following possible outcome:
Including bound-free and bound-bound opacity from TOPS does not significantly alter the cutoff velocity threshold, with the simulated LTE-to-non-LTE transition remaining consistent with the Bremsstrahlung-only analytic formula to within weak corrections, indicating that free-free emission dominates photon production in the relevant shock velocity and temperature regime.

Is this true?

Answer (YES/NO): NO